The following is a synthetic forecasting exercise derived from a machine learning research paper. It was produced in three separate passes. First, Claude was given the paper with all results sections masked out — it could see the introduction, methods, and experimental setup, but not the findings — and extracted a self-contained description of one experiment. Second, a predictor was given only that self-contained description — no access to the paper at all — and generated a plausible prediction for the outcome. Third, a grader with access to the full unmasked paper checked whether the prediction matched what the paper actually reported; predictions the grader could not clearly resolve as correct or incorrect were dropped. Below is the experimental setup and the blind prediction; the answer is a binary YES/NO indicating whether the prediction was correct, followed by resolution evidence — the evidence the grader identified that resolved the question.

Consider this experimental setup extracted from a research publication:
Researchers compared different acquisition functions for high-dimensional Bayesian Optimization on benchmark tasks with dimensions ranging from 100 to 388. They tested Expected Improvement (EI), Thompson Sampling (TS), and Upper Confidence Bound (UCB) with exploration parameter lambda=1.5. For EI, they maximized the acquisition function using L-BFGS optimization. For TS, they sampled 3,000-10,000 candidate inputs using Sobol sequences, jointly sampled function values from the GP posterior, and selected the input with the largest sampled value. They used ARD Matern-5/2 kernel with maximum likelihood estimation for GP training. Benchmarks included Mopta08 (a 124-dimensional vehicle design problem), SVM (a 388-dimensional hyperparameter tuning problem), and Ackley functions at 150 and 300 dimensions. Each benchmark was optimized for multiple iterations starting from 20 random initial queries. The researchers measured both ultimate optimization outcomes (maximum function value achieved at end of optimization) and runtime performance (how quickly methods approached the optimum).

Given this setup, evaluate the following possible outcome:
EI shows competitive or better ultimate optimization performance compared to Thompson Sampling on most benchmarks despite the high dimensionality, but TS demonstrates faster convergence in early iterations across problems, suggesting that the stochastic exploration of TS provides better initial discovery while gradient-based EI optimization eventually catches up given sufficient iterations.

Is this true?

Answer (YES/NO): NO